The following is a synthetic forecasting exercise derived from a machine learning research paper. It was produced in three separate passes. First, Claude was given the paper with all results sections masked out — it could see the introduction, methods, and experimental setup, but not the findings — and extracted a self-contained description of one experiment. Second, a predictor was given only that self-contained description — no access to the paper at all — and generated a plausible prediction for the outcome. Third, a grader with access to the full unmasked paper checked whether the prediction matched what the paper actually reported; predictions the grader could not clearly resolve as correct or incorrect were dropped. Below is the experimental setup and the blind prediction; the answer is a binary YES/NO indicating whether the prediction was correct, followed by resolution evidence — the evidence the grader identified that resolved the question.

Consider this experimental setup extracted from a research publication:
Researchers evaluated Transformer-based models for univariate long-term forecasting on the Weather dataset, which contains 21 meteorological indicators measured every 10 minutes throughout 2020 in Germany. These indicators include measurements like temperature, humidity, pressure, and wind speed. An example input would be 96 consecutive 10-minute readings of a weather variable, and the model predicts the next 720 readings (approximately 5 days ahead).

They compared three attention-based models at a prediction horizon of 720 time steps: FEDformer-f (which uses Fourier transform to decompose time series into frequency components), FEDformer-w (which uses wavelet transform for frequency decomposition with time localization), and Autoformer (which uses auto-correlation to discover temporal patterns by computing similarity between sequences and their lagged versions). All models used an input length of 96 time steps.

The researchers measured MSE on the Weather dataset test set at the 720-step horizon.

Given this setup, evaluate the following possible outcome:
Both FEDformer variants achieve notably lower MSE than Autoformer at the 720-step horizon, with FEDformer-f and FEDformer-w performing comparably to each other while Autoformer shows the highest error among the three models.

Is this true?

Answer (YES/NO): NO